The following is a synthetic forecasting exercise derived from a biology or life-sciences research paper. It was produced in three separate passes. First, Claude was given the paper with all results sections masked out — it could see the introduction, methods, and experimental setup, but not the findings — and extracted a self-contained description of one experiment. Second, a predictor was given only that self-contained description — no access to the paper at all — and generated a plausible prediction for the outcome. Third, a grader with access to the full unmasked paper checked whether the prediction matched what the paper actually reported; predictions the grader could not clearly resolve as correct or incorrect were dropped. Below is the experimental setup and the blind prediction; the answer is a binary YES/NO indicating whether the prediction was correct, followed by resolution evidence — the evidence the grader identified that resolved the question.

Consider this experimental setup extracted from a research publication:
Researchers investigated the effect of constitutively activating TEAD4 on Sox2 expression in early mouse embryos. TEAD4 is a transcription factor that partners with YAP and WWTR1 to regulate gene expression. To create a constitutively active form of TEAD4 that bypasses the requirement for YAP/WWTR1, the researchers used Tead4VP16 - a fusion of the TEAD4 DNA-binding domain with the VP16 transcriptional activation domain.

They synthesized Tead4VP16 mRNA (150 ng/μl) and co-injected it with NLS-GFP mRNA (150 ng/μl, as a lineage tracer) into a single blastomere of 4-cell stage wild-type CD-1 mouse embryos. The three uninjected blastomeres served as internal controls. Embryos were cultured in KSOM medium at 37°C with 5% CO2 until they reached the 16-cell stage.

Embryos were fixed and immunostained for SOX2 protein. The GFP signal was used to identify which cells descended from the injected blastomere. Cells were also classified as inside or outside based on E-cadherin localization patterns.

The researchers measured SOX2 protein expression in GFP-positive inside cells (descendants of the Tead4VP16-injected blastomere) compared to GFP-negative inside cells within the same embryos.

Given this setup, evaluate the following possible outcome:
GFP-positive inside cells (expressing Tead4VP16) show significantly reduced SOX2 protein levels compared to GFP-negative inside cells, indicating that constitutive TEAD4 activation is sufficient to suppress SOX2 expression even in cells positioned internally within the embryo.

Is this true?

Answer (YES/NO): NO